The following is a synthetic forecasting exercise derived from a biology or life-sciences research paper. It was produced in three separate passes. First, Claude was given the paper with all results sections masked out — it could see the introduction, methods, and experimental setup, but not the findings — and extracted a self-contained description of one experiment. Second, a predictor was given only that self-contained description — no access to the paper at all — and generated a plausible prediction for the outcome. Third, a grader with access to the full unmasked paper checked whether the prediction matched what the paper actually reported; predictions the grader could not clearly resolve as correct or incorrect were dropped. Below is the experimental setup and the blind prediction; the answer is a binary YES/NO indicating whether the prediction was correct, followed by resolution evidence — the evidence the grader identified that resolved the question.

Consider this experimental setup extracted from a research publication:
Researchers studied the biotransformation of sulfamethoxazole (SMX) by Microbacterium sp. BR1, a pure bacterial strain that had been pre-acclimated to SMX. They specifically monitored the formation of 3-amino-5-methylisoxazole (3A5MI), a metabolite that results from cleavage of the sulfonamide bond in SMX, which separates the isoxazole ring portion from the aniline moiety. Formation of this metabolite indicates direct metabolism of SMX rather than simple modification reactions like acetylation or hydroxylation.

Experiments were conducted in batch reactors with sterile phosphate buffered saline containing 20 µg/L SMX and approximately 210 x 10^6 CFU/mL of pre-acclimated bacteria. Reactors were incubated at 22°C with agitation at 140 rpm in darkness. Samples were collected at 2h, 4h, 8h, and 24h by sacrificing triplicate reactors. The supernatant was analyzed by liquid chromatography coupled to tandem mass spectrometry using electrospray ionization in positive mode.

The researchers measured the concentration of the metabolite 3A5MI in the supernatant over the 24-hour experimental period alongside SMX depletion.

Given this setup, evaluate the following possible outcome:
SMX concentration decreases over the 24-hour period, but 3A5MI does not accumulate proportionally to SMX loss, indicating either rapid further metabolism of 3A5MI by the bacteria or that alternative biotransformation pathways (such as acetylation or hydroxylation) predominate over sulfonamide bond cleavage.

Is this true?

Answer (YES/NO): NO